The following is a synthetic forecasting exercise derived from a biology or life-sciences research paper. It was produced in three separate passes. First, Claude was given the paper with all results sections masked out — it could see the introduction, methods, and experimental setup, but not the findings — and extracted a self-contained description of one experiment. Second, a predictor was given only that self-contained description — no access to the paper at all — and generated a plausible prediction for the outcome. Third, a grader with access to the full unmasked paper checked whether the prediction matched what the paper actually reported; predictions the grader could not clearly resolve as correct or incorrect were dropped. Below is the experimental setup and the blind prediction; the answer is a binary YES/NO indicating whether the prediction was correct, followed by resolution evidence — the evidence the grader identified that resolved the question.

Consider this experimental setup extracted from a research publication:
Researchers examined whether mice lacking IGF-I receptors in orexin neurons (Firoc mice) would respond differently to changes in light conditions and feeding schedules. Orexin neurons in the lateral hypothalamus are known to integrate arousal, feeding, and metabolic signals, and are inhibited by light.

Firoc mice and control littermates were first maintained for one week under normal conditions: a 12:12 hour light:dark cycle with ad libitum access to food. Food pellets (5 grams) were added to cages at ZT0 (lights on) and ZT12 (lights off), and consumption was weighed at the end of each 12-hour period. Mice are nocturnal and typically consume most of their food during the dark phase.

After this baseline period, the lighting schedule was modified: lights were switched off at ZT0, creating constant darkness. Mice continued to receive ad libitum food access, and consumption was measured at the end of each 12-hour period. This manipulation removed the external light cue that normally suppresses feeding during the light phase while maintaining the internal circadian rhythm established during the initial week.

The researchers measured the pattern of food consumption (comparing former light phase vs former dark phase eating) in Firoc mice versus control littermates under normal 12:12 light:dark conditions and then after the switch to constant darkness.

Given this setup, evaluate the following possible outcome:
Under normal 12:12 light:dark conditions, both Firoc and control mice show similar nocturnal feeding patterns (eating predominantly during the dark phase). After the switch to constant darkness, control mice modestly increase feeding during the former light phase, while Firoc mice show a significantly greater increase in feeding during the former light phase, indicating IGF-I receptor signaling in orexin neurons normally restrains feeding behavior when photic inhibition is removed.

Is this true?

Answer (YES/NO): NO